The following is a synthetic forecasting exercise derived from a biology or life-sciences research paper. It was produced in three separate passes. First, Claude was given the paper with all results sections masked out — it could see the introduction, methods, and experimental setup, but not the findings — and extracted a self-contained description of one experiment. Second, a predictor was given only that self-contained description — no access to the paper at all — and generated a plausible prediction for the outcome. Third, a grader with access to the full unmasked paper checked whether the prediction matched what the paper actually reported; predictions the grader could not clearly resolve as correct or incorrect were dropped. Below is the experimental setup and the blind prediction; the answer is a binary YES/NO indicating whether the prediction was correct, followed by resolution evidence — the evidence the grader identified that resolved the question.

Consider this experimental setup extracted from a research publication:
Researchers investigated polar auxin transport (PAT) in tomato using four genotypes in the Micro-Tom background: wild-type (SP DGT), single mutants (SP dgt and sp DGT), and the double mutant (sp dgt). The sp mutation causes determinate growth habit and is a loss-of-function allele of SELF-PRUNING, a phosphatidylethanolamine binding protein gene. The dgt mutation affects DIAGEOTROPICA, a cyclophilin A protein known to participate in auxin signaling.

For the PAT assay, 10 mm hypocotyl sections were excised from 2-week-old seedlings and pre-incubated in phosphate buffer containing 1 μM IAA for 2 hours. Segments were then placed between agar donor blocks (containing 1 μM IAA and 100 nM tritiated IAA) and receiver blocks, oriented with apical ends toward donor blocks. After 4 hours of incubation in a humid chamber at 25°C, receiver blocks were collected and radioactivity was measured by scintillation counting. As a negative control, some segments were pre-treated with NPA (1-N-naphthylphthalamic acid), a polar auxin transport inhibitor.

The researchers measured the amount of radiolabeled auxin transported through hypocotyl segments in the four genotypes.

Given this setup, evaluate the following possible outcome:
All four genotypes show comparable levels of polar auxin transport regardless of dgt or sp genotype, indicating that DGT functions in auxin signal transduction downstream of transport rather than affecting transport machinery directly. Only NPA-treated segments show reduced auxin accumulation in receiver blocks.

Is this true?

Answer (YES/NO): NO